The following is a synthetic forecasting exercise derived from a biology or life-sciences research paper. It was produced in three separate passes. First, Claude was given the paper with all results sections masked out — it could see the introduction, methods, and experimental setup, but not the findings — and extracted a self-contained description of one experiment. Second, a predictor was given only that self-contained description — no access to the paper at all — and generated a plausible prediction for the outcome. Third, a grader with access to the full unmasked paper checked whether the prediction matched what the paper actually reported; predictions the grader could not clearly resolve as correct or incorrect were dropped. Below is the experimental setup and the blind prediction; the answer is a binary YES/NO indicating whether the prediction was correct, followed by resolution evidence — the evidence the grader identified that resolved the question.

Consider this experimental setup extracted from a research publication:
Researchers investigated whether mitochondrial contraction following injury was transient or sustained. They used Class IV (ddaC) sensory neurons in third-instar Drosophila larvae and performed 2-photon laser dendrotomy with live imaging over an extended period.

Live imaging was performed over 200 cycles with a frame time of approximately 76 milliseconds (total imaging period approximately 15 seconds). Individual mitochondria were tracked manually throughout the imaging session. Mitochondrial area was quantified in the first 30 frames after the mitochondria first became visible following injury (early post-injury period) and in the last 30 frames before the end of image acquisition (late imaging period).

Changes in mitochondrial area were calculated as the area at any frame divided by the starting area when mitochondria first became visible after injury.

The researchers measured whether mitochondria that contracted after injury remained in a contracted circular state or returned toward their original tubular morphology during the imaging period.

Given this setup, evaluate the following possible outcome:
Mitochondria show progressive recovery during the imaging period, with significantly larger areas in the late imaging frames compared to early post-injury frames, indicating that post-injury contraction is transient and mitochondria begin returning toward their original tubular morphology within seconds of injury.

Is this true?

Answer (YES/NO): NO